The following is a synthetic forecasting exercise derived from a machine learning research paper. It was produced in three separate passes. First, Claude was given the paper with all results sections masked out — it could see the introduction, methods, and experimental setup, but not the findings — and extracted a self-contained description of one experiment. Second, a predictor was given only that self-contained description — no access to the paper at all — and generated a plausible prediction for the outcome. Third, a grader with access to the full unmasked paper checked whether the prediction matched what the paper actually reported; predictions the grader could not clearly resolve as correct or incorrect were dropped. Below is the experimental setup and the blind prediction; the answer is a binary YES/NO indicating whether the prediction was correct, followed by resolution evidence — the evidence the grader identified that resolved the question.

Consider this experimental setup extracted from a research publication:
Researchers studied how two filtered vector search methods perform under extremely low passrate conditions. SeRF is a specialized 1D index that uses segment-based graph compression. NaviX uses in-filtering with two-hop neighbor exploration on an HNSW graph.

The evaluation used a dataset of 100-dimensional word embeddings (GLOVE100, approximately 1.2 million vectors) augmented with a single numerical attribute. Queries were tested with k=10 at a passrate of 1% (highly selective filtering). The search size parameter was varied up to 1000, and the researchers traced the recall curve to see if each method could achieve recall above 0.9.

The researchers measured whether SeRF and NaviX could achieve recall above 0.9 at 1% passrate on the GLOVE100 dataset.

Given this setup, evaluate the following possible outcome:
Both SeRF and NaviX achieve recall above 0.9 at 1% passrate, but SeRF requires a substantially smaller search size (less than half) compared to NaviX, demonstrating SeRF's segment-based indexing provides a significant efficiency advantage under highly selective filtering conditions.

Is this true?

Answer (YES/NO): NO